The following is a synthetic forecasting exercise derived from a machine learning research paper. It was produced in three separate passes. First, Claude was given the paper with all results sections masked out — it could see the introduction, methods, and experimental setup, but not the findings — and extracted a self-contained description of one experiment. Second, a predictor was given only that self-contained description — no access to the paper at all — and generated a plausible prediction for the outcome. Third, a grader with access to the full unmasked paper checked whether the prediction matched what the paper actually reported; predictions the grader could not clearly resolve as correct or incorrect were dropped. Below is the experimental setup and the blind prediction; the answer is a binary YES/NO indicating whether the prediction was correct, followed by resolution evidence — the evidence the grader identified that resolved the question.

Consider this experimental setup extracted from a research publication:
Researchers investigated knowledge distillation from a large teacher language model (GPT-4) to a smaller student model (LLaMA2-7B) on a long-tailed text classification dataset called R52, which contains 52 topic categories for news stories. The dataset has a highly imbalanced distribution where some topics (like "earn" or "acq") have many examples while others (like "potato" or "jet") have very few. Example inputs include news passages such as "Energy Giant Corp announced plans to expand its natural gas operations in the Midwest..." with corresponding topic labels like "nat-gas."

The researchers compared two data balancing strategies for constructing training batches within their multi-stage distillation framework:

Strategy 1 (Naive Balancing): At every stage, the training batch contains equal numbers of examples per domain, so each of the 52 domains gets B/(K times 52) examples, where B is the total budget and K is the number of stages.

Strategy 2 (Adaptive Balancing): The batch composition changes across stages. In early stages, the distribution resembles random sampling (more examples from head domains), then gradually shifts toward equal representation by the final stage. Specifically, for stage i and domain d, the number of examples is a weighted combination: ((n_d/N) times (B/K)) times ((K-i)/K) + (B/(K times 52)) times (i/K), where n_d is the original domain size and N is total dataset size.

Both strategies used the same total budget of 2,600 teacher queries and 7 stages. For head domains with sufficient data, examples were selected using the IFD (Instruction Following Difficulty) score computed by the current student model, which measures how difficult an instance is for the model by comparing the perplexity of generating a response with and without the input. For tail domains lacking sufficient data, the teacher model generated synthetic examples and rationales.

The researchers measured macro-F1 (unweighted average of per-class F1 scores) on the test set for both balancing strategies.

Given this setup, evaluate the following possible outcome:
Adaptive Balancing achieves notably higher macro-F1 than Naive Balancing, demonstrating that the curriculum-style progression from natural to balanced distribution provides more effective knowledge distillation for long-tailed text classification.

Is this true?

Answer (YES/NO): NO